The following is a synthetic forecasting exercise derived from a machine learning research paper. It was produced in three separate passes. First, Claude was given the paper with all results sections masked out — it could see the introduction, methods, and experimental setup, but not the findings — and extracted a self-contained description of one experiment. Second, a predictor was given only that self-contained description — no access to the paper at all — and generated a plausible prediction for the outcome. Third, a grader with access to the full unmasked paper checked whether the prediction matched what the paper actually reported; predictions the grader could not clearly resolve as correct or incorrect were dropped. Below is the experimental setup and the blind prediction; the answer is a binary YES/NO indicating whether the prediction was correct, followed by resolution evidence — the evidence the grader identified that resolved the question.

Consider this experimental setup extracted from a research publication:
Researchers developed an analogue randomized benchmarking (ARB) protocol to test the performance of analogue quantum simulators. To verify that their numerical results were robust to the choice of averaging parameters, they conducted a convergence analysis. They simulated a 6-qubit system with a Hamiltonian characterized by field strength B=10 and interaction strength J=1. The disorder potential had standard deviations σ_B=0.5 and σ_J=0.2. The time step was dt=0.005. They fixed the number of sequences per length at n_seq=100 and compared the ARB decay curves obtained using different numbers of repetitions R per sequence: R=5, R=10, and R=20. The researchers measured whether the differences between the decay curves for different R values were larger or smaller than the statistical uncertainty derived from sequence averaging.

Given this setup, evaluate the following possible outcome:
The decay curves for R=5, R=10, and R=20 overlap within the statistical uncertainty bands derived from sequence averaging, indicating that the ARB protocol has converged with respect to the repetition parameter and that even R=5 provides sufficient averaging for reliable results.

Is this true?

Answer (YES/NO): YES